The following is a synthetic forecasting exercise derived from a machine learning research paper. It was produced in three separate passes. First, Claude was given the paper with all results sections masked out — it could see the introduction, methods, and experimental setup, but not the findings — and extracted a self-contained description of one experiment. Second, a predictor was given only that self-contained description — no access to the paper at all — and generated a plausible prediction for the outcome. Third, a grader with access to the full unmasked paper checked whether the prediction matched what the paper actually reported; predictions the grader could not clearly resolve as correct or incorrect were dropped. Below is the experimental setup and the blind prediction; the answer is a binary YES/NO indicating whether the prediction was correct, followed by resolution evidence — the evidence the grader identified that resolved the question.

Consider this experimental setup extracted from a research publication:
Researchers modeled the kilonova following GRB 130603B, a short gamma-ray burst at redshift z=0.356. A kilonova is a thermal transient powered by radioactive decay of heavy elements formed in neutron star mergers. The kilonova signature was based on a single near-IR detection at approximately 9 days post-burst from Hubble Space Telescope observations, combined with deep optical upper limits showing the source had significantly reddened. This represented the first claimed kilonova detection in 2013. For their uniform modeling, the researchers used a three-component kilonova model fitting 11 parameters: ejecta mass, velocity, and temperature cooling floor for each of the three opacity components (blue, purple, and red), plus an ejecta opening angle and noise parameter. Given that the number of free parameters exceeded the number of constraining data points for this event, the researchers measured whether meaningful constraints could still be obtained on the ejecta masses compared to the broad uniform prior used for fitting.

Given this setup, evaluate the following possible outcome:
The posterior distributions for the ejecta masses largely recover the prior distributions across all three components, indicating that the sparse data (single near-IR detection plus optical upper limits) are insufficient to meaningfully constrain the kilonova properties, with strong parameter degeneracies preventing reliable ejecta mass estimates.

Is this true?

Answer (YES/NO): NO